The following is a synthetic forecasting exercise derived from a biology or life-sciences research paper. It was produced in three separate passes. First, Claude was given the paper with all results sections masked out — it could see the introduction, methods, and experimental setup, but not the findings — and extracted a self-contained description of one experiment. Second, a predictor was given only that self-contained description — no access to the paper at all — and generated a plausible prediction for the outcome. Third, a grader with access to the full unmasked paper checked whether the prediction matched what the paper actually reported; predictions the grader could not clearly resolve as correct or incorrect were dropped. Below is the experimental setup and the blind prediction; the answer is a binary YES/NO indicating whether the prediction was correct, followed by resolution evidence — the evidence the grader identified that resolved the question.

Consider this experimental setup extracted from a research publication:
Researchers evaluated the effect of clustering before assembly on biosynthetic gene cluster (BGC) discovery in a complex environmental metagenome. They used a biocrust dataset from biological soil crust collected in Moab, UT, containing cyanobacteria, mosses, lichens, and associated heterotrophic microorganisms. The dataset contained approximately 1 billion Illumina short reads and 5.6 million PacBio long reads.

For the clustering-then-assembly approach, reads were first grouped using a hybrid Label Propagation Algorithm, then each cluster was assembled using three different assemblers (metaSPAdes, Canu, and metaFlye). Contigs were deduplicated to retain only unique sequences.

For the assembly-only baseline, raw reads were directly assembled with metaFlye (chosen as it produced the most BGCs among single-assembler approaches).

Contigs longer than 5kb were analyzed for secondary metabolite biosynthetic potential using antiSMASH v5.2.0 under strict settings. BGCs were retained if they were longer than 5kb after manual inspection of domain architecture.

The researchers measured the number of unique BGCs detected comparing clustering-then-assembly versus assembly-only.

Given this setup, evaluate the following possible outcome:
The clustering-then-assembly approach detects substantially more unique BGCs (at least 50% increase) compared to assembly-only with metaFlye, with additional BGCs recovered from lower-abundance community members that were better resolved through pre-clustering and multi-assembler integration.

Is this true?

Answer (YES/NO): YES